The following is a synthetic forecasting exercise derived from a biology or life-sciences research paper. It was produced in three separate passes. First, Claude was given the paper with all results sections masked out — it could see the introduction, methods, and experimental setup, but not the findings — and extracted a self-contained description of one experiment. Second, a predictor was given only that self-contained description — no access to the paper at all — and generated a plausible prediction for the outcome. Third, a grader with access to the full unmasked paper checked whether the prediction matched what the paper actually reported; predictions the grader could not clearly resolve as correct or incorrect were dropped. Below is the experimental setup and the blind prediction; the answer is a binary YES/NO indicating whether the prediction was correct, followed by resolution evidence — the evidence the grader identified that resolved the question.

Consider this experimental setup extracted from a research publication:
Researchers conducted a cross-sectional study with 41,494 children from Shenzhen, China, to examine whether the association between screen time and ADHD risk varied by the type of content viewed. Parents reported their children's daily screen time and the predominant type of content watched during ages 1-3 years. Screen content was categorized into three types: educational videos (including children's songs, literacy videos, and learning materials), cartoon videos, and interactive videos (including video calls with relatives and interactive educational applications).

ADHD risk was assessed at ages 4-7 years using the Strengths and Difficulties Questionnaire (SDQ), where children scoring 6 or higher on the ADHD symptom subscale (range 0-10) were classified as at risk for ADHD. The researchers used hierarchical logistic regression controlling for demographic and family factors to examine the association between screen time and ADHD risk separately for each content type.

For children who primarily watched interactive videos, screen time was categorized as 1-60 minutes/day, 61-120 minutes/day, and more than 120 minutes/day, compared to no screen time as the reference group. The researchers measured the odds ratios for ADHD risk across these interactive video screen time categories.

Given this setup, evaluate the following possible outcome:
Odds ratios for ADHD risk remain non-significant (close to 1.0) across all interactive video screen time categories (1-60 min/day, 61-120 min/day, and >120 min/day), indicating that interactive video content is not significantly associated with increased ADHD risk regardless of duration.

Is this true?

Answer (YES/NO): YES